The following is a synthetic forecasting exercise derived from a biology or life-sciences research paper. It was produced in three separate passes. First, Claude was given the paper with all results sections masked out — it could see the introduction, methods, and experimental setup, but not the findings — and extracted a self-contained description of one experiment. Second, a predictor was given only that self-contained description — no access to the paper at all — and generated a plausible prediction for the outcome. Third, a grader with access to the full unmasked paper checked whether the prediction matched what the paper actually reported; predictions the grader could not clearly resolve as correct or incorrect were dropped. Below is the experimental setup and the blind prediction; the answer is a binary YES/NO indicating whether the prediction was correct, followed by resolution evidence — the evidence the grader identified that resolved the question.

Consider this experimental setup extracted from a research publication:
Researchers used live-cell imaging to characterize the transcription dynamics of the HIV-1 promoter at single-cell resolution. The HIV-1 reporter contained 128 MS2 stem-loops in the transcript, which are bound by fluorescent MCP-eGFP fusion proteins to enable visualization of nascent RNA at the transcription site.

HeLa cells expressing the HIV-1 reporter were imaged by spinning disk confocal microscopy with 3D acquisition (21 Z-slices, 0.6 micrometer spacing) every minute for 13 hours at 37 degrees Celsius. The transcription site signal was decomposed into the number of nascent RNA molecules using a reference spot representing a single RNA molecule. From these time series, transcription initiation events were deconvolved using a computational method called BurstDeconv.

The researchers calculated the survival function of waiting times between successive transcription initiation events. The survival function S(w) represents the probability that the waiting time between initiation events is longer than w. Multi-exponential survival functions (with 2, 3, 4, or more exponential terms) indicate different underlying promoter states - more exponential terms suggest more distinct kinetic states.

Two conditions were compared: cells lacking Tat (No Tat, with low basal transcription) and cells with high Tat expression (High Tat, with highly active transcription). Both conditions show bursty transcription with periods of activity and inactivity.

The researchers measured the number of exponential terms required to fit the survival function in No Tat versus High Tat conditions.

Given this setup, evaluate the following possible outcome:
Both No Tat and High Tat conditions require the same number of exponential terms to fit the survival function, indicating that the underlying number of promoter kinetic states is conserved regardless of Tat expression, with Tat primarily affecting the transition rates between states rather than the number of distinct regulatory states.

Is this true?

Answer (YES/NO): YES